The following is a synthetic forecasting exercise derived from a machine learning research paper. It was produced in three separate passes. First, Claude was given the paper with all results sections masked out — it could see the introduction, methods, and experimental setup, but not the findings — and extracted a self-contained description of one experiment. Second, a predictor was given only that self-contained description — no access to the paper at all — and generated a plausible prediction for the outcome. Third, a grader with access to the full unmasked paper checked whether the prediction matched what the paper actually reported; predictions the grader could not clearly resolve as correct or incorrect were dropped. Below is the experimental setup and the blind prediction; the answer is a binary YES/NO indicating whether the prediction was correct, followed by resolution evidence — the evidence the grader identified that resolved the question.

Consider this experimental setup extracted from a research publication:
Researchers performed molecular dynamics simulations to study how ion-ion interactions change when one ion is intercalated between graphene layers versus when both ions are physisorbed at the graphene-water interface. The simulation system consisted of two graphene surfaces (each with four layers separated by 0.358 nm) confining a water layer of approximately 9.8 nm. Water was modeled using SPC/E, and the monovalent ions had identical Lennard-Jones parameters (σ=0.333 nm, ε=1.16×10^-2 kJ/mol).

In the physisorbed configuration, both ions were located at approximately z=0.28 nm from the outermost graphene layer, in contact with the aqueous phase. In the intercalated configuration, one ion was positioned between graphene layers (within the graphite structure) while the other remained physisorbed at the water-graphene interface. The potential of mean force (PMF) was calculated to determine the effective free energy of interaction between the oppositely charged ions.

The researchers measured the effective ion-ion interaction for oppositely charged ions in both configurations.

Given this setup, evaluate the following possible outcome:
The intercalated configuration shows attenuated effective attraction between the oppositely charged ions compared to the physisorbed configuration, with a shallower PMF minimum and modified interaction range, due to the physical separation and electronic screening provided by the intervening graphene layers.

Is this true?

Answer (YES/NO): NO